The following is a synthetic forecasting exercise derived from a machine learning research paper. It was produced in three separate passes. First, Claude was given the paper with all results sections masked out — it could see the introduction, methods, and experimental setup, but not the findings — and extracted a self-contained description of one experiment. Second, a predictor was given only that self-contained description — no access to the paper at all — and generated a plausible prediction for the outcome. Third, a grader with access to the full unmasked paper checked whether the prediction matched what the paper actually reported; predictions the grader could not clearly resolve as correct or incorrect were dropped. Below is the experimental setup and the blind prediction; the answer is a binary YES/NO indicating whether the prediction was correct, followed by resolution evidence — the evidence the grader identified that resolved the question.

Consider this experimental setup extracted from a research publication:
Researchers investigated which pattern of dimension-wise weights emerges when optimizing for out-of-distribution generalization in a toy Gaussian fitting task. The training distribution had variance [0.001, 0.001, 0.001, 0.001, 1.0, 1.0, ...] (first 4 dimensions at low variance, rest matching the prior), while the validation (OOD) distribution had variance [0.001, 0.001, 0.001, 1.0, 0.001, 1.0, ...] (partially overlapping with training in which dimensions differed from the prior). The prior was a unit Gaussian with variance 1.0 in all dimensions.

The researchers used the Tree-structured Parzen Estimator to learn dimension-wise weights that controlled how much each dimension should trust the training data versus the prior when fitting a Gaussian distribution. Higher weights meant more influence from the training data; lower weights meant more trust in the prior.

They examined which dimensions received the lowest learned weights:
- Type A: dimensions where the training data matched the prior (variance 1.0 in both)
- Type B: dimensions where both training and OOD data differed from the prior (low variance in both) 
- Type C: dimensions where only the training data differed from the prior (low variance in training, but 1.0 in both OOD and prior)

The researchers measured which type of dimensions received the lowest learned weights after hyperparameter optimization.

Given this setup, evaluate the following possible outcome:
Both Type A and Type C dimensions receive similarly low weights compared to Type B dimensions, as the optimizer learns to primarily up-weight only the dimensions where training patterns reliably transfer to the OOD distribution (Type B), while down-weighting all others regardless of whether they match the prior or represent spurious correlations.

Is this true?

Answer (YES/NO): NO